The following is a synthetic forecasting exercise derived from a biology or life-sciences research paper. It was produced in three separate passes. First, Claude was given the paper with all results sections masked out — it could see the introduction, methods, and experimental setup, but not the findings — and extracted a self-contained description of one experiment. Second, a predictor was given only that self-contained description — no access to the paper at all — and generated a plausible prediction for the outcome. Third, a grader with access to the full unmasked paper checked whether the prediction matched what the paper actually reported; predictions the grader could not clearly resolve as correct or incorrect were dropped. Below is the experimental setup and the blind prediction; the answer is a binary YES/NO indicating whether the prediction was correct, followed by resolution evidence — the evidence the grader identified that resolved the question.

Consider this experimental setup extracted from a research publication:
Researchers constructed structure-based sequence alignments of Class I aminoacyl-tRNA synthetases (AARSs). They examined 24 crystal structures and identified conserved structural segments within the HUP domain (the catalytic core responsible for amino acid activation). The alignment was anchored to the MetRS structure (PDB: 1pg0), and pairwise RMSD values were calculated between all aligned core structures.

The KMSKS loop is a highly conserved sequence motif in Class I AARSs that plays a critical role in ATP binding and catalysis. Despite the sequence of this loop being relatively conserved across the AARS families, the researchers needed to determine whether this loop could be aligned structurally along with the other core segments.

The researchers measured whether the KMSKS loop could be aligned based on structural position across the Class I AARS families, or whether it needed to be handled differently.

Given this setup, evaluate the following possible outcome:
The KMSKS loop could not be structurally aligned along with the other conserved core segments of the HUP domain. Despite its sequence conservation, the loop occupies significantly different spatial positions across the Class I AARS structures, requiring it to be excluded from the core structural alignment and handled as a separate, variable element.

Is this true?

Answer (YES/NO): YES